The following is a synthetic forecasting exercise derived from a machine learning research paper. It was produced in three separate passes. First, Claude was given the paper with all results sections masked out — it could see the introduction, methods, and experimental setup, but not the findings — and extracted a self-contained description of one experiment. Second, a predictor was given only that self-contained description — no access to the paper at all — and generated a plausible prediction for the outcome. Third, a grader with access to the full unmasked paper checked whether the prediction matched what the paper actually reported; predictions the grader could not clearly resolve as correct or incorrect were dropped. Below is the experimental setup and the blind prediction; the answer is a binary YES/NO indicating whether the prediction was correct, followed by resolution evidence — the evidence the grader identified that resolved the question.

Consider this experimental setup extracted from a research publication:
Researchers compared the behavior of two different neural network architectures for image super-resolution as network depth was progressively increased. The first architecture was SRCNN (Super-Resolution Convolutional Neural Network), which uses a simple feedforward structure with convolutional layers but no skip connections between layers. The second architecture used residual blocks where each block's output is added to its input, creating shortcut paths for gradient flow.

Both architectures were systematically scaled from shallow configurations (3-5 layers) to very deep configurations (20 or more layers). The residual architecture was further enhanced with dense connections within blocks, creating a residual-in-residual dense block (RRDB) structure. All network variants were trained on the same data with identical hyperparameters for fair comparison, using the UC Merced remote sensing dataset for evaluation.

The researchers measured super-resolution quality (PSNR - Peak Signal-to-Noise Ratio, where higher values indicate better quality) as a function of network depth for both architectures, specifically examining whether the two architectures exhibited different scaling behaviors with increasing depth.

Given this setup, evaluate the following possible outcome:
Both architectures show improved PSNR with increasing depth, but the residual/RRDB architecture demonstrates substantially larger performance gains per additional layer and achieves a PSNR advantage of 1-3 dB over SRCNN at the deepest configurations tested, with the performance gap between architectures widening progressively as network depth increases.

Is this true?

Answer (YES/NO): NO